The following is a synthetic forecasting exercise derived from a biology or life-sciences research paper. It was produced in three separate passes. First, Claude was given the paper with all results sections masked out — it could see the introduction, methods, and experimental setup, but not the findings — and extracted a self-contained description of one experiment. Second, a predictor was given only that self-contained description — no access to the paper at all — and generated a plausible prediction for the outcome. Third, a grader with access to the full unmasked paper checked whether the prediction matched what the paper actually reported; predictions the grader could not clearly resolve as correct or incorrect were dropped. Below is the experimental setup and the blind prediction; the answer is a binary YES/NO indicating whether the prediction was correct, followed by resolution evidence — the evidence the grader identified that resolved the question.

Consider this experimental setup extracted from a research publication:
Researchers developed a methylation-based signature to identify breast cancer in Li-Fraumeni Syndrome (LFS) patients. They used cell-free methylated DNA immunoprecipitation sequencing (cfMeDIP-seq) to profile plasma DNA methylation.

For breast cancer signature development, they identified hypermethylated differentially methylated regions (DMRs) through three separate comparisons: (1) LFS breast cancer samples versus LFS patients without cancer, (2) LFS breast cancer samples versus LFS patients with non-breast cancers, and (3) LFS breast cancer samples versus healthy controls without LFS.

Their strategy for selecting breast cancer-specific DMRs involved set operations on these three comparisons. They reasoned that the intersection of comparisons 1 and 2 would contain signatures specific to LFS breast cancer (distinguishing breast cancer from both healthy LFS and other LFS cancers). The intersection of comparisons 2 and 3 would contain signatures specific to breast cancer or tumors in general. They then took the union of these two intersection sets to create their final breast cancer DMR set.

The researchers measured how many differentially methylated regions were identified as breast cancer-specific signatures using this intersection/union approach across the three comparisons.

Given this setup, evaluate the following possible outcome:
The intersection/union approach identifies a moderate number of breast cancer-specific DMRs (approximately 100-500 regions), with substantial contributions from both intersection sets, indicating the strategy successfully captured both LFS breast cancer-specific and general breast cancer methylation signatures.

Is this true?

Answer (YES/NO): NO